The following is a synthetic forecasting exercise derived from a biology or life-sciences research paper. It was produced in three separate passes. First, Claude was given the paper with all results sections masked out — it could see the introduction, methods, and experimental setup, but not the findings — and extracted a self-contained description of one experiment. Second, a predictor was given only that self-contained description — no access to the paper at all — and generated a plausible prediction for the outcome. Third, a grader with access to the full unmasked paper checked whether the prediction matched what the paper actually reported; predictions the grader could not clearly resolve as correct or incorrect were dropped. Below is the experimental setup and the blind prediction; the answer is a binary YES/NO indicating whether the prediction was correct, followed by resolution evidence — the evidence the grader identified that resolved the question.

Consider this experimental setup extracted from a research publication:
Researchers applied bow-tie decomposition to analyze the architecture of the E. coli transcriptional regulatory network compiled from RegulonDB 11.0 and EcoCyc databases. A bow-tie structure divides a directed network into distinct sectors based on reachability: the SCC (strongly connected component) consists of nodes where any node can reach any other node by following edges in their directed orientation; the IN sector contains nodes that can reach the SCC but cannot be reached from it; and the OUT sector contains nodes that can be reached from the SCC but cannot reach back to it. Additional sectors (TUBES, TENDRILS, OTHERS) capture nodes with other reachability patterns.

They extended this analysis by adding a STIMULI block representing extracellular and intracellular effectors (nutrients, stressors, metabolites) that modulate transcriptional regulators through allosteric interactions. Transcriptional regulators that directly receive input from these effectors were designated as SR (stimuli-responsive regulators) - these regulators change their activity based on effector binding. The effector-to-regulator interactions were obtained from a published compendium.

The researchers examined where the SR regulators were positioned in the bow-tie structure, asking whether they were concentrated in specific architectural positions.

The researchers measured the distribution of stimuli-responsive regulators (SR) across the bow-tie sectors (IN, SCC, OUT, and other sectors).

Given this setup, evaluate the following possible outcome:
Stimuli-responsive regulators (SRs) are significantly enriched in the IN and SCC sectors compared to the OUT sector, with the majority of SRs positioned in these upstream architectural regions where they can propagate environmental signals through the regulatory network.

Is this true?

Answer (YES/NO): NO